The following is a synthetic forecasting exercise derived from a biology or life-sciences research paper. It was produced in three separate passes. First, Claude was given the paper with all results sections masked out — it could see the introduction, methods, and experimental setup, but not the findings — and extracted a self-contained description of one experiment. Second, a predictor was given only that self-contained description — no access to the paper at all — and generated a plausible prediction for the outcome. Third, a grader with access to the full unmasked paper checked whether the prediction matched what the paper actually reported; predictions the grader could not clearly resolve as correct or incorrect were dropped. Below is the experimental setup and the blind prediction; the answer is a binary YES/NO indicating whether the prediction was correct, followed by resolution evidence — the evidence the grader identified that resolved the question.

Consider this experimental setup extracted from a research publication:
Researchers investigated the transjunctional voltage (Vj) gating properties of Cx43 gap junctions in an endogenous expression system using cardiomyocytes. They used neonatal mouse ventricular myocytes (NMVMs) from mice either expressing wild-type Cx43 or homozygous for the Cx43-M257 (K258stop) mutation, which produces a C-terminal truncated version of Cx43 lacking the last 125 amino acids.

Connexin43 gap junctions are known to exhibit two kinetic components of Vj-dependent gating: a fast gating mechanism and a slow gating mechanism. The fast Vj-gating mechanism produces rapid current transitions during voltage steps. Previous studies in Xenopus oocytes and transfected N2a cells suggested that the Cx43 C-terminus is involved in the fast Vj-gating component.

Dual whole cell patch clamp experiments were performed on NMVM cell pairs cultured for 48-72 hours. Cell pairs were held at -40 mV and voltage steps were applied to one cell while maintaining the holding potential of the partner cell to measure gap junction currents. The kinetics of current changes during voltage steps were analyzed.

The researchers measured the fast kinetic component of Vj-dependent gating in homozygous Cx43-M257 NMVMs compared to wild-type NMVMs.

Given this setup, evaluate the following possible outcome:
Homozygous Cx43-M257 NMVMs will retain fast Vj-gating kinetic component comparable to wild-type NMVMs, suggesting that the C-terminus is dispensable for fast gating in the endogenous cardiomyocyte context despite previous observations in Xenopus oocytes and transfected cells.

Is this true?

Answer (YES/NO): NO